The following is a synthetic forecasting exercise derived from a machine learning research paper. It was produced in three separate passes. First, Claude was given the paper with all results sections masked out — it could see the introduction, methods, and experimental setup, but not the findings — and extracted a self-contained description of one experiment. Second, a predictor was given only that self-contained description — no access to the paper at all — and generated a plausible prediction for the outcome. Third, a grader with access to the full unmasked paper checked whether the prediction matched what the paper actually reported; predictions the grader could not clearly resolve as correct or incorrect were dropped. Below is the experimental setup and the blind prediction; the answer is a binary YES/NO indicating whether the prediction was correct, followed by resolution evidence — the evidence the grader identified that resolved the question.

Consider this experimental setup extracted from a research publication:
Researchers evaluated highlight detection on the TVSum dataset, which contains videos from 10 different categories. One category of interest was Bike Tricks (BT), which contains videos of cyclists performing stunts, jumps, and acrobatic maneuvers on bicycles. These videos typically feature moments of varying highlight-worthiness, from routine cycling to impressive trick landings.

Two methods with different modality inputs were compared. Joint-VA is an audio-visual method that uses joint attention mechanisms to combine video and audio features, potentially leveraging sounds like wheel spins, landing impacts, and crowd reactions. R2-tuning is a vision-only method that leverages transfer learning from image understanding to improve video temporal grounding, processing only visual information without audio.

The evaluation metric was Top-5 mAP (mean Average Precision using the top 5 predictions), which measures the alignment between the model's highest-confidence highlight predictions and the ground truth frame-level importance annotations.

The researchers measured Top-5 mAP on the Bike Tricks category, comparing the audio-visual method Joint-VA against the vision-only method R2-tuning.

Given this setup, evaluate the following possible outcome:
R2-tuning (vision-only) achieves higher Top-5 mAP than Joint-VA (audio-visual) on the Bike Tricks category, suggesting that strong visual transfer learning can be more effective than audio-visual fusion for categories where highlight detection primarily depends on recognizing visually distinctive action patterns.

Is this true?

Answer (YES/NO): NO